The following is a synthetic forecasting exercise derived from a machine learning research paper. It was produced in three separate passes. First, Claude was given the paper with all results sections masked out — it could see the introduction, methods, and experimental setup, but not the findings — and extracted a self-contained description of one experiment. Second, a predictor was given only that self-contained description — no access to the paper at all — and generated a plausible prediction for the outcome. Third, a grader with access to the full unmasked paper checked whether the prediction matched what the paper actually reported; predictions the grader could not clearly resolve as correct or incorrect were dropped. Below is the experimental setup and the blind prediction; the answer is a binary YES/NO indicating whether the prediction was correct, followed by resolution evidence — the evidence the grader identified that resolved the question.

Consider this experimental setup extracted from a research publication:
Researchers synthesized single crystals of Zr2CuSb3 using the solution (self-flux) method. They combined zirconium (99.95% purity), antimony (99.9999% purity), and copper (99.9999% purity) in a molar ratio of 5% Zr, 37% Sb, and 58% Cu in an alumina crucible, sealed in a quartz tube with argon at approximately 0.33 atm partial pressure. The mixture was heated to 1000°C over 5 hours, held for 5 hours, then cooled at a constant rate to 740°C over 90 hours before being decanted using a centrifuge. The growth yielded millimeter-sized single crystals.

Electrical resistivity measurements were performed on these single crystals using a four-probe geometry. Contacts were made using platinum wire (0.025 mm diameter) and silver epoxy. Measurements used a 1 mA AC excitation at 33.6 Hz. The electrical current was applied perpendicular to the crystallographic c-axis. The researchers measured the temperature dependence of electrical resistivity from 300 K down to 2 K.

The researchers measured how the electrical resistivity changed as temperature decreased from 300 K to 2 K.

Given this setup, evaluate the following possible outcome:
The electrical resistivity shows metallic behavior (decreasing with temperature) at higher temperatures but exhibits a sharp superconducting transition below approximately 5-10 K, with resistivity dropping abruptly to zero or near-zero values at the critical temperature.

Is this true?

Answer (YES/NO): NO